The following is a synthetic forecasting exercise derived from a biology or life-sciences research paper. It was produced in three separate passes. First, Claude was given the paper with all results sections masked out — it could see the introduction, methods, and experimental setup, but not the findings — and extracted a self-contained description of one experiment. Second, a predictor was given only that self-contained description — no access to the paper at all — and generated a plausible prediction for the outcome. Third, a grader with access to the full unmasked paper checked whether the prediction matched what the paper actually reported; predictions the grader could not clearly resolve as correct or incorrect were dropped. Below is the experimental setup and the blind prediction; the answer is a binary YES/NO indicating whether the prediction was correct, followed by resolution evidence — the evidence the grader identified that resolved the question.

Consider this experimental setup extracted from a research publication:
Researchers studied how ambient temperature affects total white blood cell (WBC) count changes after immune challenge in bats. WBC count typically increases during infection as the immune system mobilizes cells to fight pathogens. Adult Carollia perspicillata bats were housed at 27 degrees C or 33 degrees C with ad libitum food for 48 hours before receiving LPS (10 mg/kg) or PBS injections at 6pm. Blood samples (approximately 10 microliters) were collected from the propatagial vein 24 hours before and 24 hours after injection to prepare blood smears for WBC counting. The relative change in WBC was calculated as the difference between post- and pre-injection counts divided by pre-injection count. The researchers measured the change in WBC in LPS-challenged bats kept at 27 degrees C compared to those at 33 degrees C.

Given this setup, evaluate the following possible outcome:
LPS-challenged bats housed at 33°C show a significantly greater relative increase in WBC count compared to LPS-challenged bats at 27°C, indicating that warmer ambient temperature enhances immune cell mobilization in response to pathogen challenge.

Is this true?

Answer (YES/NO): NO